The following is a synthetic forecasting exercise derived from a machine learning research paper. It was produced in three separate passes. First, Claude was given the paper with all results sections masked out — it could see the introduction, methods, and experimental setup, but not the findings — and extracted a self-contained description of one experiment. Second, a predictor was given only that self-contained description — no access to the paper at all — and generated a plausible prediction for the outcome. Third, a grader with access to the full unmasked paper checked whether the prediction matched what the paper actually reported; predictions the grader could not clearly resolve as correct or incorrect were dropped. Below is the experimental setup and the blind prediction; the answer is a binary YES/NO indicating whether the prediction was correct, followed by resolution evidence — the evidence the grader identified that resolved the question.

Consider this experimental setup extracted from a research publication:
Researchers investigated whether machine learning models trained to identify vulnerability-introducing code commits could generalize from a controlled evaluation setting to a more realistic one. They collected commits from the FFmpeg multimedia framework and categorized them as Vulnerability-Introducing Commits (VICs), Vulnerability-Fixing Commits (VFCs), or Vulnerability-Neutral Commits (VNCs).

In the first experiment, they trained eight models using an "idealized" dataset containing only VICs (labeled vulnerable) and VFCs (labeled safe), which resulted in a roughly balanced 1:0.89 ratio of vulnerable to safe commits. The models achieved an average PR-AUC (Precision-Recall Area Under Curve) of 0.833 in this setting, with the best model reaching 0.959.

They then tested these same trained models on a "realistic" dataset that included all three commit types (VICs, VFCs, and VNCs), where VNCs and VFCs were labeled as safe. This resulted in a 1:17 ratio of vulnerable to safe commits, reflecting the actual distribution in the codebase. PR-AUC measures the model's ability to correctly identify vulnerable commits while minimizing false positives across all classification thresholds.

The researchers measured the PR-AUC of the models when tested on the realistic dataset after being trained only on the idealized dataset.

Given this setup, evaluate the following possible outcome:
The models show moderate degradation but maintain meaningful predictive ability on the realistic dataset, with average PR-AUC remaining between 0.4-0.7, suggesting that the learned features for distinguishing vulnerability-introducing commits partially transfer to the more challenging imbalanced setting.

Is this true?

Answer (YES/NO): NO